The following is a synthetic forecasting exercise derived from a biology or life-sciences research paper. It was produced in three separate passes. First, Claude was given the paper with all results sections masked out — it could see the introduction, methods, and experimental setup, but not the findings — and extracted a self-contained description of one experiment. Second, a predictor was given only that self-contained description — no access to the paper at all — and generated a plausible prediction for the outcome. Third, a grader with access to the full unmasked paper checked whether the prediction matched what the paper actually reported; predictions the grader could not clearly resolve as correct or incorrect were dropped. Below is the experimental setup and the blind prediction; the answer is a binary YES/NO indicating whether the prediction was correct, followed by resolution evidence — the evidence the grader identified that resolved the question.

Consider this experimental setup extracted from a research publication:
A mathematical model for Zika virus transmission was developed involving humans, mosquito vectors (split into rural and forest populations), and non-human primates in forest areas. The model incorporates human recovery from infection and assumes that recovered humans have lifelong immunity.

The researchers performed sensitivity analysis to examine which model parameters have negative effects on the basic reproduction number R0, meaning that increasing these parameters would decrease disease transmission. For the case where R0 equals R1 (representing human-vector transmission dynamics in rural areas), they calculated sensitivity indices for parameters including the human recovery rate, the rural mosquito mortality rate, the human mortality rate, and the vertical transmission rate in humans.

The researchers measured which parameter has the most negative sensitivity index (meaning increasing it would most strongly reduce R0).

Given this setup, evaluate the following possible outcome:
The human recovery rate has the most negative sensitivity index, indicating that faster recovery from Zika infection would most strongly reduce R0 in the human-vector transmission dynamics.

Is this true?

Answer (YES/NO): YES